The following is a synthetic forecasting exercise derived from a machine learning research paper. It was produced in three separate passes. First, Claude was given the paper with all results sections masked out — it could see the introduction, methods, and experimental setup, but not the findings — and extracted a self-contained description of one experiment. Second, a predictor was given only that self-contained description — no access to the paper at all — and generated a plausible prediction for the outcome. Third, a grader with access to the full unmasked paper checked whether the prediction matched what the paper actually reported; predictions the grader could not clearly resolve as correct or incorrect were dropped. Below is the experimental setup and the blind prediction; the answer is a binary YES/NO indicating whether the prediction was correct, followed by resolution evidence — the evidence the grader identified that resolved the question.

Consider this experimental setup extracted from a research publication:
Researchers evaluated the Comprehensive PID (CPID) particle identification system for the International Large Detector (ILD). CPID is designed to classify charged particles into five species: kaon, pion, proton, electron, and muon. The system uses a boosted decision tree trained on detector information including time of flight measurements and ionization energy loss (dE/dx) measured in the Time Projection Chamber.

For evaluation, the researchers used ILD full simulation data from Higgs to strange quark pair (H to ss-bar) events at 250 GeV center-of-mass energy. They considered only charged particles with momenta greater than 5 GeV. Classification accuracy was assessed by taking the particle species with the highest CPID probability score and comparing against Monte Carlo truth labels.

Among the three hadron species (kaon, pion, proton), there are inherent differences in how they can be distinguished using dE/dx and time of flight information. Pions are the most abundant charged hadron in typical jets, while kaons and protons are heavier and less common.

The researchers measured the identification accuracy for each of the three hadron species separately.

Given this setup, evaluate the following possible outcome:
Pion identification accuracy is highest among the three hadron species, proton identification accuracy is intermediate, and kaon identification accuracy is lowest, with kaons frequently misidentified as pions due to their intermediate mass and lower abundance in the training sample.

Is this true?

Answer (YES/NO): YES